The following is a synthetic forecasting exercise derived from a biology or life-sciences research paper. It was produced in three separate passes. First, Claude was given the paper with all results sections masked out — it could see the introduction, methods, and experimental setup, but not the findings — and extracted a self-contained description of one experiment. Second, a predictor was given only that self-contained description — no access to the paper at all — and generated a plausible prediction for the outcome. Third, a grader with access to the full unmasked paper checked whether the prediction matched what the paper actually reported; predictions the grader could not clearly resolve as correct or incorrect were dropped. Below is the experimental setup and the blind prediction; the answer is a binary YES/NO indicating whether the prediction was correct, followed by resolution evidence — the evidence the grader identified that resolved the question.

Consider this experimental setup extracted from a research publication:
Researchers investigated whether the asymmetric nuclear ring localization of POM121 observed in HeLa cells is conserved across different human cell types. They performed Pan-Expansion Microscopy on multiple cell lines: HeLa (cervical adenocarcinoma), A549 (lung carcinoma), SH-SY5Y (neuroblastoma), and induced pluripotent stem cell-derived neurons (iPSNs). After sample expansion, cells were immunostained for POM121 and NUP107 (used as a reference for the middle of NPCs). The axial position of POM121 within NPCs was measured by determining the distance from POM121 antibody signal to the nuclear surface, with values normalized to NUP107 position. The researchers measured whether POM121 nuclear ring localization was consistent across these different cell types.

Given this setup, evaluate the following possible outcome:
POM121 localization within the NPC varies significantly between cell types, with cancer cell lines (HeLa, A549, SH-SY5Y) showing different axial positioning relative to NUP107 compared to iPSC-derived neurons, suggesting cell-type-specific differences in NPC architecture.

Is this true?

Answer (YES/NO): NO